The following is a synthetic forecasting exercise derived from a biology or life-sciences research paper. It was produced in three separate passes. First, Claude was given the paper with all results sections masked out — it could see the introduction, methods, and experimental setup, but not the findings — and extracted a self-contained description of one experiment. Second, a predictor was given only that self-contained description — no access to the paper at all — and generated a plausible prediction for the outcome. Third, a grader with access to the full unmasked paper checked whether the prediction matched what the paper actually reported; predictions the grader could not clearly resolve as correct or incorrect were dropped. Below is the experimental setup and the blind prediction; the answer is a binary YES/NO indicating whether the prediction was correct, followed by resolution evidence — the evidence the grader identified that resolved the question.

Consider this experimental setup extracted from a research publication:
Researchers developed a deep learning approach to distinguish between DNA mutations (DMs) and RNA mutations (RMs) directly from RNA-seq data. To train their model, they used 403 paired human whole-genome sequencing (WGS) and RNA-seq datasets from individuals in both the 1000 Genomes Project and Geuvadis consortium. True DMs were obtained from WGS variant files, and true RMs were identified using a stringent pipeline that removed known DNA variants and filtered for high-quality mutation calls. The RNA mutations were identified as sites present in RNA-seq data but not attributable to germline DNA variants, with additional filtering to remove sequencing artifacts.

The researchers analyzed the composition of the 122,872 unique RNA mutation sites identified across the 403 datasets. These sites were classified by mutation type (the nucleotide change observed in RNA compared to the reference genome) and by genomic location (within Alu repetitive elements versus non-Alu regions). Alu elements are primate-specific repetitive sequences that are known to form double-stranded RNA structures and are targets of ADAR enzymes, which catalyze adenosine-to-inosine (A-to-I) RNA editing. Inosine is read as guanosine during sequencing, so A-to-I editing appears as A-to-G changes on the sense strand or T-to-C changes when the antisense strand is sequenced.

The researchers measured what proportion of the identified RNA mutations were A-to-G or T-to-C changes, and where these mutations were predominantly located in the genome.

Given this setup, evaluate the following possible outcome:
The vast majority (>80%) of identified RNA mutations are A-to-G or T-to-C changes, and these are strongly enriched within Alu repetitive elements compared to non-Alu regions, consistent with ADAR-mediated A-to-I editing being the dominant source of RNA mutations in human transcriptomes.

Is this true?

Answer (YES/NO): YES